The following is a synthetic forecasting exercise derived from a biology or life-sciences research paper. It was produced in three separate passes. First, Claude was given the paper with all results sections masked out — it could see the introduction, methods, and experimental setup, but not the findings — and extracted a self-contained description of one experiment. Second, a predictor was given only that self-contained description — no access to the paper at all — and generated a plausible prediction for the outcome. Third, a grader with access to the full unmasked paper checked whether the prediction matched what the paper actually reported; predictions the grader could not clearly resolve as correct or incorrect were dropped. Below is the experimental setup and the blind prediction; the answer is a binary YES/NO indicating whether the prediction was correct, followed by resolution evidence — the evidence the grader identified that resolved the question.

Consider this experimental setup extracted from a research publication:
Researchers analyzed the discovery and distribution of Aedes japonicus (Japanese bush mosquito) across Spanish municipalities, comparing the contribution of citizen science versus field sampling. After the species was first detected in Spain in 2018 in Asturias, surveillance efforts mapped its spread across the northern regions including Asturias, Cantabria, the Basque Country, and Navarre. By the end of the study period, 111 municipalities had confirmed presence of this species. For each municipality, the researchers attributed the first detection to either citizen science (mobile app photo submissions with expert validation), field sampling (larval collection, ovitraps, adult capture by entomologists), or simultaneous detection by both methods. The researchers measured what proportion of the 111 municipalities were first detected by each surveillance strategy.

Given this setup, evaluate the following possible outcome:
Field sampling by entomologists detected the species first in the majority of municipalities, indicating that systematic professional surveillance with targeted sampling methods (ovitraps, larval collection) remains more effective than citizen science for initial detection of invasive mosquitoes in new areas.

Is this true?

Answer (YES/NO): YES